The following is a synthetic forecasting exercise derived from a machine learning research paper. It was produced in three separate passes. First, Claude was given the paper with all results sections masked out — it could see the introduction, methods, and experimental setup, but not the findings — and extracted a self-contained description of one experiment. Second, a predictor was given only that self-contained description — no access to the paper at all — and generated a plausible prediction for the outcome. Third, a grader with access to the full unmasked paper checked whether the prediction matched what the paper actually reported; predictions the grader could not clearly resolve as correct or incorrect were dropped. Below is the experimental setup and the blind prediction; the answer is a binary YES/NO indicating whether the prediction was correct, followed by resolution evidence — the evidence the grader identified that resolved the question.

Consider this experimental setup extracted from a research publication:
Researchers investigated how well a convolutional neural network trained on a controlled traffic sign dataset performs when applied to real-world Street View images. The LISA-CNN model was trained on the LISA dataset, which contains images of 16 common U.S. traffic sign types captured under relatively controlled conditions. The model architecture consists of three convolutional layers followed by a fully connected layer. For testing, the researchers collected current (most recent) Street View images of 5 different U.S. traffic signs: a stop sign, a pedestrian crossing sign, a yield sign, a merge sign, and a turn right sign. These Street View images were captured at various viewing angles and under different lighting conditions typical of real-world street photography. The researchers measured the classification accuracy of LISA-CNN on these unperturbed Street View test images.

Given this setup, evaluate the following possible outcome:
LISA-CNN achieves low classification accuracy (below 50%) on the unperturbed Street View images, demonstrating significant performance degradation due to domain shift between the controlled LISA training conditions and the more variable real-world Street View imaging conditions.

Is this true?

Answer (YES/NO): NO